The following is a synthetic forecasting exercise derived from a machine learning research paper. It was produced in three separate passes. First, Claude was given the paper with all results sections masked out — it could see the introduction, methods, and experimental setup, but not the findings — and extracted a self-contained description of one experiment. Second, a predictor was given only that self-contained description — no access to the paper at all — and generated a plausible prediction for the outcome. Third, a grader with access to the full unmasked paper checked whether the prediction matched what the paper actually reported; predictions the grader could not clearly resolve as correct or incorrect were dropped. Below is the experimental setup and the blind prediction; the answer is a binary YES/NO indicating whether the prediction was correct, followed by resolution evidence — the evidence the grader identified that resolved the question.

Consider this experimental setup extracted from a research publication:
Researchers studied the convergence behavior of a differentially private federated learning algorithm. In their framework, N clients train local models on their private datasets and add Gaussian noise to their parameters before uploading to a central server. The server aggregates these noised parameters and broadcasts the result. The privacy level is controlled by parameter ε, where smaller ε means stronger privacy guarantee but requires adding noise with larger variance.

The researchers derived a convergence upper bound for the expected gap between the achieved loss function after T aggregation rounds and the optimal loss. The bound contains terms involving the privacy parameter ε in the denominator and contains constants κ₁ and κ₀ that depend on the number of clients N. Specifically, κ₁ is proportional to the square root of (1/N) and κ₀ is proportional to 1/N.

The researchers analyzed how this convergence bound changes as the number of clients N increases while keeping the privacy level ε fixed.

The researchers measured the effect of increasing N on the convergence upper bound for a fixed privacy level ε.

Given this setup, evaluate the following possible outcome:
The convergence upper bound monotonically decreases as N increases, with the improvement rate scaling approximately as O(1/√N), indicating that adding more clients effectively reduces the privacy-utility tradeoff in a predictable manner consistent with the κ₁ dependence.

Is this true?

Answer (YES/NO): NO